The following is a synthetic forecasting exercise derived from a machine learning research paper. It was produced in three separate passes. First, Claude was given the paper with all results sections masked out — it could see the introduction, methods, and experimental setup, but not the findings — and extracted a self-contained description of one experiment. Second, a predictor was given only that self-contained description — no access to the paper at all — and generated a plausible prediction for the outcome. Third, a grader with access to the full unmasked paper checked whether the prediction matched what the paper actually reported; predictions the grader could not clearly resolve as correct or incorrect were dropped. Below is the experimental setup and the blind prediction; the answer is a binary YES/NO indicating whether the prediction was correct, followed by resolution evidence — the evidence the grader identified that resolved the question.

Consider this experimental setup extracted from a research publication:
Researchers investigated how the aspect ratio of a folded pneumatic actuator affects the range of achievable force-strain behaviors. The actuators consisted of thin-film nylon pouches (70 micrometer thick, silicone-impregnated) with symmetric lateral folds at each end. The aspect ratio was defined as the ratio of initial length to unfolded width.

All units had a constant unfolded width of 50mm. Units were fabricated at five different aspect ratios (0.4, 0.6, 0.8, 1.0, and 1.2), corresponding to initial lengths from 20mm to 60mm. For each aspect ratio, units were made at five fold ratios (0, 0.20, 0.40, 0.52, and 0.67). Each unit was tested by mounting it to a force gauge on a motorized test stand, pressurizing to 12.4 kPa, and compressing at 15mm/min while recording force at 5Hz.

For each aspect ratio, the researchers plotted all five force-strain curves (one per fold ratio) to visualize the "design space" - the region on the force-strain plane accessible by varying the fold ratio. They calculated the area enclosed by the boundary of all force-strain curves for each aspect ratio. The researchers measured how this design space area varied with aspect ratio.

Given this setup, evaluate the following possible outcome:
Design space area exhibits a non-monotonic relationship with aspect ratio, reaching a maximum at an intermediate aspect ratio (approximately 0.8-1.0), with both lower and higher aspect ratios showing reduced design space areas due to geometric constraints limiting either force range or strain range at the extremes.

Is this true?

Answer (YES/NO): NO